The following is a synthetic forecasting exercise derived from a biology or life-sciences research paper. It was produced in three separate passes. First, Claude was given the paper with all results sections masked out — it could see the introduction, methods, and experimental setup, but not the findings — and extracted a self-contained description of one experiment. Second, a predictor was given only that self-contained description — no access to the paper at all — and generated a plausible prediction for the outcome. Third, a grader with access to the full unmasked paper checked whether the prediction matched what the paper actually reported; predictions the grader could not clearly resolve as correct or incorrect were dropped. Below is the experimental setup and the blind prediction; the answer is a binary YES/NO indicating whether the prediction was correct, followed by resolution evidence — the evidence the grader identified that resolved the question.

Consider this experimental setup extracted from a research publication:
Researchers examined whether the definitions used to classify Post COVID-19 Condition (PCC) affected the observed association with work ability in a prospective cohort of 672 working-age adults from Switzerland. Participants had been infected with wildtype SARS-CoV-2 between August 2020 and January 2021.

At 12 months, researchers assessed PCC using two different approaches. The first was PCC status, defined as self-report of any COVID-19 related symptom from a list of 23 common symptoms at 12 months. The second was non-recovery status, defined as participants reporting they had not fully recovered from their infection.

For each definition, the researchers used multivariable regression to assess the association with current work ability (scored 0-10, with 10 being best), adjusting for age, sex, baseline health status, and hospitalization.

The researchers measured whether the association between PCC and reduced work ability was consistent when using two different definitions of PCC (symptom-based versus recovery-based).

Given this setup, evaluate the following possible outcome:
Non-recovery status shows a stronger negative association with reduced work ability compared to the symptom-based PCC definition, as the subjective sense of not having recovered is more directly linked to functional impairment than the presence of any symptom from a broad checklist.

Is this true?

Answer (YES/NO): NO